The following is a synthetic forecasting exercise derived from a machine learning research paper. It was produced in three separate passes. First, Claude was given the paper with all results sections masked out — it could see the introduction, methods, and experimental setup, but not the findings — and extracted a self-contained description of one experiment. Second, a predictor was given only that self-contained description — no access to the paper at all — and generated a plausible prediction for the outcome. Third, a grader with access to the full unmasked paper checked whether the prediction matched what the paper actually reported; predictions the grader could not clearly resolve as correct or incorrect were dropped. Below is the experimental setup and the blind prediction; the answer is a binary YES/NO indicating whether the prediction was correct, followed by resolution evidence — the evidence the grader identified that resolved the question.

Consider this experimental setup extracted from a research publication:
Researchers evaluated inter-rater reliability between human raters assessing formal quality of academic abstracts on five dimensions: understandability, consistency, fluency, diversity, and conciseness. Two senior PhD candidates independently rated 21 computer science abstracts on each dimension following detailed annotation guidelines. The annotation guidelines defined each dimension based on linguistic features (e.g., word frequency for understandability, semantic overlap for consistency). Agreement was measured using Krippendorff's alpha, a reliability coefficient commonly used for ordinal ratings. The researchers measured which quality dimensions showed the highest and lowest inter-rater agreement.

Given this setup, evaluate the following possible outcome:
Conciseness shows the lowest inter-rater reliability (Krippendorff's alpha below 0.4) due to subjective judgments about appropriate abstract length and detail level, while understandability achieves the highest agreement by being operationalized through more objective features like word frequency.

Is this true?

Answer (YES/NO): NO